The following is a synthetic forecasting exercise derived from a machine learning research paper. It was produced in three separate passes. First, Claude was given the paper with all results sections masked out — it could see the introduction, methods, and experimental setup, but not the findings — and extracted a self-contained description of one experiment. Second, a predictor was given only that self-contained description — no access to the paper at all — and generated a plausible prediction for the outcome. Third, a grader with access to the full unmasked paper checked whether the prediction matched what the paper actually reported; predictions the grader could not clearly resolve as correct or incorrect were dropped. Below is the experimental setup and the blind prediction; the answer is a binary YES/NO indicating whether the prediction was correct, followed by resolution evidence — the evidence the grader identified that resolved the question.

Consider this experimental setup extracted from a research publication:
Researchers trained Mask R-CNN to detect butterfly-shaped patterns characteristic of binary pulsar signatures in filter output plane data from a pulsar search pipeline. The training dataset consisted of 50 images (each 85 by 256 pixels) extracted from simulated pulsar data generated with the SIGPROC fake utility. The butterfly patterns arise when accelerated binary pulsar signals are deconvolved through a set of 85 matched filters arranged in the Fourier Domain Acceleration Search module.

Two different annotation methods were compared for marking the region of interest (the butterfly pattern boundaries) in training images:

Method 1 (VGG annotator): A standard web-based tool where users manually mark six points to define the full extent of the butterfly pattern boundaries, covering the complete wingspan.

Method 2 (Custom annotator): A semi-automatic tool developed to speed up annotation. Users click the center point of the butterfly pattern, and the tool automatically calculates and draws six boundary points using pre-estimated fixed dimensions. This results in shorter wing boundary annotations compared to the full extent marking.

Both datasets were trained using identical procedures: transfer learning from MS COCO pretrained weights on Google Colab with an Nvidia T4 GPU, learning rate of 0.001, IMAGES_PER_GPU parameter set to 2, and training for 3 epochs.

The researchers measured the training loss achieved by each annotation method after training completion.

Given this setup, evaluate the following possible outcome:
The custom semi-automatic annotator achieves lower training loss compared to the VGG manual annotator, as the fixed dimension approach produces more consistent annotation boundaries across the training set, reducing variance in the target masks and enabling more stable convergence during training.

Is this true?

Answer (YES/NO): NO